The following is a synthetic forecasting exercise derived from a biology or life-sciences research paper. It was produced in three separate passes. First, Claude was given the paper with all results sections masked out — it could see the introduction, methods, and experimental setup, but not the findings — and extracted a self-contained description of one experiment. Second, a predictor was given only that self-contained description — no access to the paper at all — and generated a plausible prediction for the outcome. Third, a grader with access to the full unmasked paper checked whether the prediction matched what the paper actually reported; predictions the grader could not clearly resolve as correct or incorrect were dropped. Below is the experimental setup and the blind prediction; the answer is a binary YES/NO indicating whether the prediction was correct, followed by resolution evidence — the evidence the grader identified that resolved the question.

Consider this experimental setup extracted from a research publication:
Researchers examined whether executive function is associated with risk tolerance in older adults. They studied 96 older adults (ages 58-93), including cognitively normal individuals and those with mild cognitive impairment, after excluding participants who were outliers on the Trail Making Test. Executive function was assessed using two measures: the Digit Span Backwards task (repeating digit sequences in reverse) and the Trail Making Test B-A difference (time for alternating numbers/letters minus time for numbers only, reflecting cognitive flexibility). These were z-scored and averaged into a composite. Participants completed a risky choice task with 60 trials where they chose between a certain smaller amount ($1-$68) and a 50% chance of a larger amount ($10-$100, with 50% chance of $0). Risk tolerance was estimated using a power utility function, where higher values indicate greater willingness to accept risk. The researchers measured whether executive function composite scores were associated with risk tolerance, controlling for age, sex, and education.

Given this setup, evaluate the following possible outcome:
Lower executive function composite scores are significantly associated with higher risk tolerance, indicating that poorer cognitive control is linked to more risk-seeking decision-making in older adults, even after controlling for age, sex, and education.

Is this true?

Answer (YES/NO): NO